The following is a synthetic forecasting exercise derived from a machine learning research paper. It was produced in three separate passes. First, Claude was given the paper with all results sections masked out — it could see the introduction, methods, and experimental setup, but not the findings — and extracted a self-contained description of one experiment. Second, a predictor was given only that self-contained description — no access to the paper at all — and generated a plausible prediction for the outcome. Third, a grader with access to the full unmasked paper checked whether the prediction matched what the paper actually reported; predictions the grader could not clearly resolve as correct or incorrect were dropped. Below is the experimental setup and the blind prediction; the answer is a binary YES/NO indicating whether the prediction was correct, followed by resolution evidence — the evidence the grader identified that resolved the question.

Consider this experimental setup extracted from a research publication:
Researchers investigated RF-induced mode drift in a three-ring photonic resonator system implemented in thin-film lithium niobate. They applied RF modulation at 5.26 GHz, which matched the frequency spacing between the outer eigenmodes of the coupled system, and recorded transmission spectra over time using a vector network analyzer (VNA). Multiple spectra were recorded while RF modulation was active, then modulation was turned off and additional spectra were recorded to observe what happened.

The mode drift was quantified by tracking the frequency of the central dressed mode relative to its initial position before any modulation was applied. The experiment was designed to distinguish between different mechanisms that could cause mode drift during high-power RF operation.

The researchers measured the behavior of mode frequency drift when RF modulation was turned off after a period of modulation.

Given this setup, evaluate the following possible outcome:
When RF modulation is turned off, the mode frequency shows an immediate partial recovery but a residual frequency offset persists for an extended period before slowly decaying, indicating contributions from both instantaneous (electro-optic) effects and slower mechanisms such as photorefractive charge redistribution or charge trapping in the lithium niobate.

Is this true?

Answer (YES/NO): NO